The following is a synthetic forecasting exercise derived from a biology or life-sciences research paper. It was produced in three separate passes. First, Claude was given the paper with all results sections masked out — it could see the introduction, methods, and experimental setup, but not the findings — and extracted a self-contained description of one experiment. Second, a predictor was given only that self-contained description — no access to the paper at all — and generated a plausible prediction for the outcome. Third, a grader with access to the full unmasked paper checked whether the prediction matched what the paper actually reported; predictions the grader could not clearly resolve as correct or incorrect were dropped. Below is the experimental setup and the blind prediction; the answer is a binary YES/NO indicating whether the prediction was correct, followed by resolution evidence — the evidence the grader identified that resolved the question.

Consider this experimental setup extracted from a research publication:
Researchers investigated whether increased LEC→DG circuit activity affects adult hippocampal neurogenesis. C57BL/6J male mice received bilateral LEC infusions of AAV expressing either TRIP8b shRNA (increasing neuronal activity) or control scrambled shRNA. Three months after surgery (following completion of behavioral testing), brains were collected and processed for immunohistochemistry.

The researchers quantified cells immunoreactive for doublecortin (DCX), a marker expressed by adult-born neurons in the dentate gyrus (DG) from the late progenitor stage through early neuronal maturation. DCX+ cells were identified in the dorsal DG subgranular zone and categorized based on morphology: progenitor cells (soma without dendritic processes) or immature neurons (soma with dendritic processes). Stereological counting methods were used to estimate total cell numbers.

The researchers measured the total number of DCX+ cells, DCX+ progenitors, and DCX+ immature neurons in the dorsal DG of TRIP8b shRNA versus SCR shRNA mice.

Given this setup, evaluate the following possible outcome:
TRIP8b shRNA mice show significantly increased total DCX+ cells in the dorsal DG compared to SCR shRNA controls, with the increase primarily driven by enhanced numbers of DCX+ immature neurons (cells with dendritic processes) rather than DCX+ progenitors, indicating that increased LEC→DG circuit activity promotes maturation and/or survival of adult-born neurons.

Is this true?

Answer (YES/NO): YES